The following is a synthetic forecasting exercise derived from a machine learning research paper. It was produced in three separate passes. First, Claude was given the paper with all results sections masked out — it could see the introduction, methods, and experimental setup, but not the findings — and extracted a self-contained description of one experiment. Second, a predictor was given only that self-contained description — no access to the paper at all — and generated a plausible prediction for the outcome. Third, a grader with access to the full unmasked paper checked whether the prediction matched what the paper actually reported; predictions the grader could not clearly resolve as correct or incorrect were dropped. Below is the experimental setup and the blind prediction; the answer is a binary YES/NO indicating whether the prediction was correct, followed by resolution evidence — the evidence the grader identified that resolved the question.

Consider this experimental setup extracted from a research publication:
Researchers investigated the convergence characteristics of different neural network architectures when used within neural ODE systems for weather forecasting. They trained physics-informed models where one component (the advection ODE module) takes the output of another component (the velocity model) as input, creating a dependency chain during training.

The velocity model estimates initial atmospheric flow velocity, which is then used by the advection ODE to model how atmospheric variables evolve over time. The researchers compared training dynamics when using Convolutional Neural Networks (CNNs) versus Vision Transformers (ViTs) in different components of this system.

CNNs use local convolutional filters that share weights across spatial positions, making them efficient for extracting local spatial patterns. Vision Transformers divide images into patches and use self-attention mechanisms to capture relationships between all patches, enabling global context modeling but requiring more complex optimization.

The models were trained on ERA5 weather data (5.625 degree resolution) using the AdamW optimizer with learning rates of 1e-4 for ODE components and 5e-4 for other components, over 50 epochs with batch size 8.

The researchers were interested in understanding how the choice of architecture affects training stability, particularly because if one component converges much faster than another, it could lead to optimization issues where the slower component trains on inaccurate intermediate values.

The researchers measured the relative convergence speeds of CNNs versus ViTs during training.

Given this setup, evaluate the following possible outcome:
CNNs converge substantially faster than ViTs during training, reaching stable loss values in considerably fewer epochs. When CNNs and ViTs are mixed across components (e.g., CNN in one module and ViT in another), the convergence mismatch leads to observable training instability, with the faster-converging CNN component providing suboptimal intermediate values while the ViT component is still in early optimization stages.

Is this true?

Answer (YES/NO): NO